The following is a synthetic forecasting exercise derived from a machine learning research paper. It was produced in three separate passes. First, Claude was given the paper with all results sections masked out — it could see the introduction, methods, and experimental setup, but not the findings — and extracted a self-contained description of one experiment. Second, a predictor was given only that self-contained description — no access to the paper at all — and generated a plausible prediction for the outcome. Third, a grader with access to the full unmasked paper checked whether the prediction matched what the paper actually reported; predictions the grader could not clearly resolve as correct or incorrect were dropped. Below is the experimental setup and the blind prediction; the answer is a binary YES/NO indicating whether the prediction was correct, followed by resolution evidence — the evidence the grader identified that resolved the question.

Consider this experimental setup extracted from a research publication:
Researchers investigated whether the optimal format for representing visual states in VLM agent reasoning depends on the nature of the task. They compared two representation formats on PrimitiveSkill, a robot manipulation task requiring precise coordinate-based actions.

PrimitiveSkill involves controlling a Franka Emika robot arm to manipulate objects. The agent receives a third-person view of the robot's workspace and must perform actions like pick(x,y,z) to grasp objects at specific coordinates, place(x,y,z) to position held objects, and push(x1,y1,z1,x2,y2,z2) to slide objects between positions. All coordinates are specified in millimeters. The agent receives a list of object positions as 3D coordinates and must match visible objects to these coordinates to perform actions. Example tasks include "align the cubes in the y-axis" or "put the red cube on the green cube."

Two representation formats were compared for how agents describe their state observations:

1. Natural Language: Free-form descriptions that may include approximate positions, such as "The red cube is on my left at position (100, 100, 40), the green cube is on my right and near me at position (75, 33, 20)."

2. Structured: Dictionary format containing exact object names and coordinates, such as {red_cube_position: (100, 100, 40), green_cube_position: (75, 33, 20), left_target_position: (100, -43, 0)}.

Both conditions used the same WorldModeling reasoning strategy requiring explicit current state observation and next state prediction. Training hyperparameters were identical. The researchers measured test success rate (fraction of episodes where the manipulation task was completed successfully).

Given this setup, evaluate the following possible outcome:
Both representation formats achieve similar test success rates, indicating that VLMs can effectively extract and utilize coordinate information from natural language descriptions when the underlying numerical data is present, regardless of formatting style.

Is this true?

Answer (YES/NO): NO